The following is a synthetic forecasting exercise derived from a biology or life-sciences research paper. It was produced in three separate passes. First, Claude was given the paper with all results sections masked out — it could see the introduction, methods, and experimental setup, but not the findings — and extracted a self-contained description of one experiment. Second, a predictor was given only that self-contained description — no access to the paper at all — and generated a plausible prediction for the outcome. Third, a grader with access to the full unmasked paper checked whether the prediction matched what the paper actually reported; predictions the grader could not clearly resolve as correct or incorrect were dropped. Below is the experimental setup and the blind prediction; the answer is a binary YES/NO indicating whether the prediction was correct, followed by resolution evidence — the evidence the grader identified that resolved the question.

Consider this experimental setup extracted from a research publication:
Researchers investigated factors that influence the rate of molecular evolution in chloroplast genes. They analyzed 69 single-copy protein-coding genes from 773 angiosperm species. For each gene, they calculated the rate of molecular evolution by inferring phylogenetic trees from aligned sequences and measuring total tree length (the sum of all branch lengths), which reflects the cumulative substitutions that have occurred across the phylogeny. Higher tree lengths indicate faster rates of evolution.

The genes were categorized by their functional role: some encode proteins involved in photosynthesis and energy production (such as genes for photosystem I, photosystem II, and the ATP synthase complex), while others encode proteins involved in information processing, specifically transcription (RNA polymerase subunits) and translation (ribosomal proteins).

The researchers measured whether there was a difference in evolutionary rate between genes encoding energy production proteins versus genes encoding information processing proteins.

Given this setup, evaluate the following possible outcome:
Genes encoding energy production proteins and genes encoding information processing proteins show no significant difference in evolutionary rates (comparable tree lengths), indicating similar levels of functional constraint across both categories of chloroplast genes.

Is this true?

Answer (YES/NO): NO